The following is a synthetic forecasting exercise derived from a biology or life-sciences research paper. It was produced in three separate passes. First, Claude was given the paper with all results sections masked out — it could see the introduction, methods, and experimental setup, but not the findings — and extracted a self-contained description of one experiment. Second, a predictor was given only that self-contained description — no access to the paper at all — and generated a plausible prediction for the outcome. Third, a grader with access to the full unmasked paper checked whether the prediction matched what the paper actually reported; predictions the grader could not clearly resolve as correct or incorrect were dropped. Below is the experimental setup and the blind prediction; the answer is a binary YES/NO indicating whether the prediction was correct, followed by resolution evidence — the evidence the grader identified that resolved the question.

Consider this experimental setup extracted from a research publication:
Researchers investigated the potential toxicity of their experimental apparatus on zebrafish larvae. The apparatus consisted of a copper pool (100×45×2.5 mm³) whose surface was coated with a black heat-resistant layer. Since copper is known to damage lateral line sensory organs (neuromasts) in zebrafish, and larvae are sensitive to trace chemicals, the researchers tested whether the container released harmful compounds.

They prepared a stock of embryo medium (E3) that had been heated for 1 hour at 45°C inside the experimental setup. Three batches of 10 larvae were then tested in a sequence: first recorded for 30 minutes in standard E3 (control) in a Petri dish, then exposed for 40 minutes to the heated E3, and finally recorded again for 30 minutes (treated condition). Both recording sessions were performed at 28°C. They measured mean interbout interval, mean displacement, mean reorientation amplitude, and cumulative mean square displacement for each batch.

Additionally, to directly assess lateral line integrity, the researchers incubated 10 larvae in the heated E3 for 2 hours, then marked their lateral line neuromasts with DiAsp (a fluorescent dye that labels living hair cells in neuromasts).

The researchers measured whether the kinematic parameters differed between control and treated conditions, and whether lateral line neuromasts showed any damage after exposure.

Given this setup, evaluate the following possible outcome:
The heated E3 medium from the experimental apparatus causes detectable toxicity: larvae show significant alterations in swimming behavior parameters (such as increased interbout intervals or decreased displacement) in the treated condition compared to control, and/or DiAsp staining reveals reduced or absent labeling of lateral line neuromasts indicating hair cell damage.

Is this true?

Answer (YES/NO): NO